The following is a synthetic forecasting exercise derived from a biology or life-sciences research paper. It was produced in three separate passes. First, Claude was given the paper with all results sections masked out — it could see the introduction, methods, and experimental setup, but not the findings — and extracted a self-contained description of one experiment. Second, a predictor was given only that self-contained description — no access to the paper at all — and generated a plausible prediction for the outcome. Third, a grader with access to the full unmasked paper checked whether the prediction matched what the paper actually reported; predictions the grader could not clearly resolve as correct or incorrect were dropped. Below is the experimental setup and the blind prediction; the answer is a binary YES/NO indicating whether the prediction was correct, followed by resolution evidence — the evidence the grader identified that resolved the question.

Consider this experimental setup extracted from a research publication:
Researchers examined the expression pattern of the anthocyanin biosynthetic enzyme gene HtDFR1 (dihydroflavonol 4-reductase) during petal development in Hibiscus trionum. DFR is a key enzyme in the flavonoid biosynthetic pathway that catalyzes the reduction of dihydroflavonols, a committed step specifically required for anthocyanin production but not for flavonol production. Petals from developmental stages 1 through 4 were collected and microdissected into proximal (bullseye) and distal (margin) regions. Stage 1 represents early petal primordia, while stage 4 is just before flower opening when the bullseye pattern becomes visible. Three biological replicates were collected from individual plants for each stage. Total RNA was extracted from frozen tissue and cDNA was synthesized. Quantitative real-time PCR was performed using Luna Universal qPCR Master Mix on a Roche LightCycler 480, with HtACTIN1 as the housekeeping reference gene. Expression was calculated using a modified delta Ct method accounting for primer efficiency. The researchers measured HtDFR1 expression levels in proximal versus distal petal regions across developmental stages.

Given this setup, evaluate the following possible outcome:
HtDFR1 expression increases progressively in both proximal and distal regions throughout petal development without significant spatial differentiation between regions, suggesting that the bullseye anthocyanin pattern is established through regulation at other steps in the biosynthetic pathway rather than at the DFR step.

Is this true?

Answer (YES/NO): NO